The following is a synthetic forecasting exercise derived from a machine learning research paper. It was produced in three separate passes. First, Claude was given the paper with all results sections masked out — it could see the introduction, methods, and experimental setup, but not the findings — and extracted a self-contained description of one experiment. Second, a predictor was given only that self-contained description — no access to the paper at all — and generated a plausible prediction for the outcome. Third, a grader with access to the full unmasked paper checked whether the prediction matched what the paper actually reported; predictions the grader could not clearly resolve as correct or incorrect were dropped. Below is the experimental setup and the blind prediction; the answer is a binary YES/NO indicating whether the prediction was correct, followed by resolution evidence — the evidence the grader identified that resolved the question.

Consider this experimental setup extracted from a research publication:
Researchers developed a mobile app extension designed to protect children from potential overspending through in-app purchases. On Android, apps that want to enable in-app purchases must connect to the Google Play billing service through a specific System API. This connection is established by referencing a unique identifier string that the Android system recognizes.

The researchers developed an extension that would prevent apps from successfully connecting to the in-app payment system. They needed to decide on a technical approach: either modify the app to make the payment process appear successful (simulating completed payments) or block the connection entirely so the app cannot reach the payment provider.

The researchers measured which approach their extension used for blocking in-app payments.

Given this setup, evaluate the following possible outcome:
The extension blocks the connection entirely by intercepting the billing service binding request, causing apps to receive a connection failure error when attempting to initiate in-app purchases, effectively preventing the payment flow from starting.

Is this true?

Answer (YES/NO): NO